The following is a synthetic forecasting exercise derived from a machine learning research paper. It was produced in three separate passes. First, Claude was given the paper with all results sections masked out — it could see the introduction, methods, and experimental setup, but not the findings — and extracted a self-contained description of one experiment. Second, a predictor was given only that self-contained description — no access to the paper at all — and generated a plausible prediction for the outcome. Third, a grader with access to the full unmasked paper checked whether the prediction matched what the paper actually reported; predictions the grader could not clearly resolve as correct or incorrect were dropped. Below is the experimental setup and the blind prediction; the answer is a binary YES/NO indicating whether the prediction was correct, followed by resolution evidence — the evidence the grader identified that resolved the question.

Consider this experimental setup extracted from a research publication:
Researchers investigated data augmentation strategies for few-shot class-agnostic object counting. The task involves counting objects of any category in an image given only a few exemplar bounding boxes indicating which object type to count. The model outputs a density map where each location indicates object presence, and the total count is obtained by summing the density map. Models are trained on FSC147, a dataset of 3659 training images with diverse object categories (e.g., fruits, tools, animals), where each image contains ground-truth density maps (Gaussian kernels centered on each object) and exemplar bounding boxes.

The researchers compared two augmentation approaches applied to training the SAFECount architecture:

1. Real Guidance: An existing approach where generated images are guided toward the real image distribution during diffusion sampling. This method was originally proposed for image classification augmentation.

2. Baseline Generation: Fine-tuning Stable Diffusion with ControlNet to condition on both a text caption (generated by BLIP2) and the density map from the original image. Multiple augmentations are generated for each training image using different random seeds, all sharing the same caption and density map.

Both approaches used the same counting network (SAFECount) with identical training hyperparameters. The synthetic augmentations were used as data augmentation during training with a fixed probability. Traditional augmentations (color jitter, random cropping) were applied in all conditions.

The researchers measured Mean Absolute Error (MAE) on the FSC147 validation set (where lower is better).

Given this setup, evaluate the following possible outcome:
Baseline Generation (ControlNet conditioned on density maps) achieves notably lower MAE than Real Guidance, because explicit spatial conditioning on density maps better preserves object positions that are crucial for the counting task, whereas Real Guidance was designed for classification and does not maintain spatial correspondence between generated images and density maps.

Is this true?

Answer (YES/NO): YES